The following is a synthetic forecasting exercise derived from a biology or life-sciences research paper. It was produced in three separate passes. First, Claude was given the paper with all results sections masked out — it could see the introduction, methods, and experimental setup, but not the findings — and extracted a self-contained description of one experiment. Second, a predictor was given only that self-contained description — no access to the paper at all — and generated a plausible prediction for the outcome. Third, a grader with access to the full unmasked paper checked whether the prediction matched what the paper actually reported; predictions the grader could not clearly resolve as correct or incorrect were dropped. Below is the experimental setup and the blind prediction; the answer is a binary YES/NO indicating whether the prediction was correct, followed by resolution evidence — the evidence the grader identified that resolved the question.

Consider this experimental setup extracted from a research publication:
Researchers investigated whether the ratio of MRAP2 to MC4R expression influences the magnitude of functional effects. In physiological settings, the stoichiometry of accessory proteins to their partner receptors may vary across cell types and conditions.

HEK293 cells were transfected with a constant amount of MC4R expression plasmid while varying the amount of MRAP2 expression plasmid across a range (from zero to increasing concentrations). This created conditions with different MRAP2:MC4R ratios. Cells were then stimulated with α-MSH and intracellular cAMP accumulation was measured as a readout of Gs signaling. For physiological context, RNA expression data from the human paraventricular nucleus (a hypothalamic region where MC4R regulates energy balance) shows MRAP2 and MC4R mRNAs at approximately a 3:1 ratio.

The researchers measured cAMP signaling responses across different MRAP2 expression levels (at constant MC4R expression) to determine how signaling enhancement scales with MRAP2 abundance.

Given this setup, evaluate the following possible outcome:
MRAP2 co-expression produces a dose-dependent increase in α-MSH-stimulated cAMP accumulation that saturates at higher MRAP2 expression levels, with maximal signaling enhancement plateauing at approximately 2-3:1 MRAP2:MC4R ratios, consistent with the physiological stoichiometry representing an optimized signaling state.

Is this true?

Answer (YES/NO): NO